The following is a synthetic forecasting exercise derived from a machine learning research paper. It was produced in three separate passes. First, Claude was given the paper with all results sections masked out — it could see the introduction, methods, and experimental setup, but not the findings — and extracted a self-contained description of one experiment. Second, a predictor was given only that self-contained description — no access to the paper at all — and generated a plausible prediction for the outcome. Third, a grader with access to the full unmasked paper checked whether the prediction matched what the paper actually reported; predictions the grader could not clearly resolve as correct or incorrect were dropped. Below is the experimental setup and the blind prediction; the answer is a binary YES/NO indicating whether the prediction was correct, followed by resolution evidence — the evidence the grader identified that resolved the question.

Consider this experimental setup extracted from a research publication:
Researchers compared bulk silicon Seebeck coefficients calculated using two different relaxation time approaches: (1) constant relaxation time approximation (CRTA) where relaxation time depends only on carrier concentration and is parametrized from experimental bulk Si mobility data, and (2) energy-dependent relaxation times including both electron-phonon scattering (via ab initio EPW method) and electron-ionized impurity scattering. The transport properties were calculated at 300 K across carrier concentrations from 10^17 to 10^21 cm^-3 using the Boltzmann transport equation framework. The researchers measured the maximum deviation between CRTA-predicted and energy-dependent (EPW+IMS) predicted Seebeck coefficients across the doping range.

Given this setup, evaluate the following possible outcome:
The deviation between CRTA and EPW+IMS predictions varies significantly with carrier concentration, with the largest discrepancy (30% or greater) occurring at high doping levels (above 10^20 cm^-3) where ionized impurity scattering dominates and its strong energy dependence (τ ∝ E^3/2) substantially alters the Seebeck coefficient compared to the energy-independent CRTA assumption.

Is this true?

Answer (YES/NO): NO